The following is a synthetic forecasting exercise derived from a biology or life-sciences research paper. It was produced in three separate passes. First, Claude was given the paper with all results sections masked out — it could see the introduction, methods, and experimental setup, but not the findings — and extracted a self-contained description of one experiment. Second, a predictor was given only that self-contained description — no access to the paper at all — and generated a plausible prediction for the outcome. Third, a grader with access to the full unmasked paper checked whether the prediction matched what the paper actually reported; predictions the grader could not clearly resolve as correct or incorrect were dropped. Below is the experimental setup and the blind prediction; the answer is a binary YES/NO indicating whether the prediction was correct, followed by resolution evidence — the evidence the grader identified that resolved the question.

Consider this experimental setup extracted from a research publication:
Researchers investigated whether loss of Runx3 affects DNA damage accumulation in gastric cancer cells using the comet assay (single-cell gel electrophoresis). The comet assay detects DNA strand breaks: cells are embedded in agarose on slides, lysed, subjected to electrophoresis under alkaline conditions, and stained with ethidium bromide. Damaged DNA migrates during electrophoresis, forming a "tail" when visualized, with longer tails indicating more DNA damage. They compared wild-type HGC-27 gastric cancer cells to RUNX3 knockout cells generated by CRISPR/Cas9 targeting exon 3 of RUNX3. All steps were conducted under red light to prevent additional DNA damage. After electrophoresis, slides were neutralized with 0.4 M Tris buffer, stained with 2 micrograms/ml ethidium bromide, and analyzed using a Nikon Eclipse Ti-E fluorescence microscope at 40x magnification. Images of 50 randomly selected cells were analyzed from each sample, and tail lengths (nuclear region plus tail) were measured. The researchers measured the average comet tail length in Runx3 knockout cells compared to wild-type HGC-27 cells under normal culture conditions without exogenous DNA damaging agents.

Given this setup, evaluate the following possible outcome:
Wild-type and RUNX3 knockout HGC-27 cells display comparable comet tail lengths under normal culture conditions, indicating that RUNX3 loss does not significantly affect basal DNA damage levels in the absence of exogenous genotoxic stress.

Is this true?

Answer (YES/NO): NO